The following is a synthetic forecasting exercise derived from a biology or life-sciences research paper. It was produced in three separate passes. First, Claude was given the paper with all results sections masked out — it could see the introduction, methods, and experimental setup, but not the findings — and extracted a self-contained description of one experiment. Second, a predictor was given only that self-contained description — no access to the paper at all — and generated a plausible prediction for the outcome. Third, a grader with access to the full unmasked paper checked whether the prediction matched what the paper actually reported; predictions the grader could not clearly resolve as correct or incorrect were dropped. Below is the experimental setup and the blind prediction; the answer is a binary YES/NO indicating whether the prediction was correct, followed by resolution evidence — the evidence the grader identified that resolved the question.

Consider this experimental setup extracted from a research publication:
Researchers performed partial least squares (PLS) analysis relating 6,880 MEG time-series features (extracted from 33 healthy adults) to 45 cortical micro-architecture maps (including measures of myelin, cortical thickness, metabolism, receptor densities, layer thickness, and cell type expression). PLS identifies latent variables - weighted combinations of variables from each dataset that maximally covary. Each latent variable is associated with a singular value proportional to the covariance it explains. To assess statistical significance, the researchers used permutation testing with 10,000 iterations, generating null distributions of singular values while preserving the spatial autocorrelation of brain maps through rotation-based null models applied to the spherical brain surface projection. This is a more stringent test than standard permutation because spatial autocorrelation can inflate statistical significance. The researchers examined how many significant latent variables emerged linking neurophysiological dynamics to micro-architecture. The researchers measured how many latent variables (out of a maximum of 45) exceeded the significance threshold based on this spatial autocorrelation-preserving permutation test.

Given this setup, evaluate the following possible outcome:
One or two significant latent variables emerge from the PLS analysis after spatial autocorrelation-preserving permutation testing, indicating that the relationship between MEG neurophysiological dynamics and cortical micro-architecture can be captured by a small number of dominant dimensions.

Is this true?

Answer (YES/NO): YES